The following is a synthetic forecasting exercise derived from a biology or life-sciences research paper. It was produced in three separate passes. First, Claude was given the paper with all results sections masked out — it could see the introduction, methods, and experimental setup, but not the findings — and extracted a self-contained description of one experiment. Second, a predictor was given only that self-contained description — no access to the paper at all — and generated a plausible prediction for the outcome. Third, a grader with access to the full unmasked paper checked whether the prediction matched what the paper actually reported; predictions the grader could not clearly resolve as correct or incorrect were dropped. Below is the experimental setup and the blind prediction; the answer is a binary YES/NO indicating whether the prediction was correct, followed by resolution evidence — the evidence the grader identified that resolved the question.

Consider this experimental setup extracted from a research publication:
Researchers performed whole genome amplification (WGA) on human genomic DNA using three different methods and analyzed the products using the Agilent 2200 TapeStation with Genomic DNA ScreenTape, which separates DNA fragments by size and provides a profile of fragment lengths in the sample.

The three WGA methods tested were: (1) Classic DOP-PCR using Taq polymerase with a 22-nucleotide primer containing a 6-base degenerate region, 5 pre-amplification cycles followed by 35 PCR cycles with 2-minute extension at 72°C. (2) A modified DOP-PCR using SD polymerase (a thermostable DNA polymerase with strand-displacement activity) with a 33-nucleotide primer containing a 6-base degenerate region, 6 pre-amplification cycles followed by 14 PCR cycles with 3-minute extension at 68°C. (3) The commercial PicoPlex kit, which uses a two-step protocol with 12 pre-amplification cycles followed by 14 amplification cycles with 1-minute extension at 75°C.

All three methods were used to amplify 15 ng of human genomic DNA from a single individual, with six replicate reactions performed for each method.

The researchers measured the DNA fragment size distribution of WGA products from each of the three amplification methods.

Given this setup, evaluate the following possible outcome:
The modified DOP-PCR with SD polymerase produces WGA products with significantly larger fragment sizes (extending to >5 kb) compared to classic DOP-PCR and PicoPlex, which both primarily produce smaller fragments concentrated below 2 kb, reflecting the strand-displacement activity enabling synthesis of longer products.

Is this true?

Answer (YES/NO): YES